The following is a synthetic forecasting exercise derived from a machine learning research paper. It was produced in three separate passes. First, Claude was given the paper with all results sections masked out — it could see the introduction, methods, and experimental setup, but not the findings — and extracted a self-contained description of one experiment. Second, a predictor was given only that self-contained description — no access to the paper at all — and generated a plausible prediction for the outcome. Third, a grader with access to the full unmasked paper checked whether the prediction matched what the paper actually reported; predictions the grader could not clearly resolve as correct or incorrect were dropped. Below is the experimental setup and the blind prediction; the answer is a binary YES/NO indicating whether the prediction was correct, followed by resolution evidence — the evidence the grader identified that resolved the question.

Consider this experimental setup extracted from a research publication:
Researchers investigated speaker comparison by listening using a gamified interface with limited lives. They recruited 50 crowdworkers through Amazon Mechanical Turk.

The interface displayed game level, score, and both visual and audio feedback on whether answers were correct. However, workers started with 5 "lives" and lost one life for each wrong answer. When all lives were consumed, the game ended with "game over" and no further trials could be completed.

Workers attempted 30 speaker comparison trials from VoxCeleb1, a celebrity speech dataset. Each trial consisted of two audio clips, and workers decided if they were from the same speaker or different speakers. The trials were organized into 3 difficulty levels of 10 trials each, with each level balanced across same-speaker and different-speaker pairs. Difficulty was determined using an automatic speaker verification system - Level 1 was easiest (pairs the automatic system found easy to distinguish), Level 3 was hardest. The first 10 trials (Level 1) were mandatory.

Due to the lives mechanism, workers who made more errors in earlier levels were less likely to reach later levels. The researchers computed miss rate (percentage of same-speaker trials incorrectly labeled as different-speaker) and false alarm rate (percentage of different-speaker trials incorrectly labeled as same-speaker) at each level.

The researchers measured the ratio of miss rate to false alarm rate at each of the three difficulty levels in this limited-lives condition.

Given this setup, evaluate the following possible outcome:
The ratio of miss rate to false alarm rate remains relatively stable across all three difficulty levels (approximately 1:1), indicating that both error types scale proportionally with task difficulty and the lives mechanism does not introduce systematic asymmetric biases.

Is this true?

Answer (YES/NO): NO